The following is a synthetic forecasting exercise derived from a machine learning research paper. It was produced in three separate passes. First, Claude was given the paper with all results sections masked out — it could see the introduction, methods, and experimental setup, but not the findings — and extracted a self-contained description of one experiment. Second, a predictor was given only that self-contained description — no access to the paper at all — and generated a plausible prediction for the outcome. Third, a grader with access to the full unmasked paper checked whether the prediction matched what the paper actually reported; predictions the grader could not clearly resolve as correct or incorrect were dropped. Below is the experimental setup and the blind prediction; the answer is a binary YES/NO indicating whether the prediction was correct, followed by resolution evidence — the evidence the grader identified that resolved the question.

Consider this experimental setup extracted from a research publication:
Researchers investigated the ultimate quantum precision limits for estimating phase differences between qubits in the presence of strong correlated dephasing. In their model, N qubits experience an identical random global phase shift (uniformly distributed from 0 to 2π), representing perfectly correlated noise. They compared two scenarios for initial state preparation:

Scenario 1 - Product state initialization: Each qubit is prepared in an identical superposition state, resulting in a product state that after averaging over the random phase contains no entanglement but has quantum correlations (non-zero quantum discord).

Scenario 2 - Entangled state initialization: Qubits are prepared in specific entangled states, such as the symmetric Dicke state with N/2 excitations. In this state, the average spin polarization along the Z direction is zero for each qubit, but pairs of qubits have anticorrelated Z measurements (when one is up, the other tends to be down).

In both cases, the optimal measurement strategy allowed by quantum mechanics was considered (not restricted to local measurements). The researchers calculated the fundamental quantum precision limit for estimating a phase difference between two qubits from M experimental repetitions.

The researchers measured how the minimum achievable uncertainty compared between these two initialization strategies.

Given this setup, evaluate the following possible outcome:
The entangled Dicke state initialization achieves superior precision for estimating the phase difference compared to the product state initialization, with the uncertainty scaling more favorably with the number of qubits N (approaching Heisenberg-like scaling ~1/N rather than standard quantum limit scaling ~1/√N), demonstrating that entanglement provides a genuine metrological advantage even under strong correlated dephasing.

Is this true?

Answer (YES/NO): NO